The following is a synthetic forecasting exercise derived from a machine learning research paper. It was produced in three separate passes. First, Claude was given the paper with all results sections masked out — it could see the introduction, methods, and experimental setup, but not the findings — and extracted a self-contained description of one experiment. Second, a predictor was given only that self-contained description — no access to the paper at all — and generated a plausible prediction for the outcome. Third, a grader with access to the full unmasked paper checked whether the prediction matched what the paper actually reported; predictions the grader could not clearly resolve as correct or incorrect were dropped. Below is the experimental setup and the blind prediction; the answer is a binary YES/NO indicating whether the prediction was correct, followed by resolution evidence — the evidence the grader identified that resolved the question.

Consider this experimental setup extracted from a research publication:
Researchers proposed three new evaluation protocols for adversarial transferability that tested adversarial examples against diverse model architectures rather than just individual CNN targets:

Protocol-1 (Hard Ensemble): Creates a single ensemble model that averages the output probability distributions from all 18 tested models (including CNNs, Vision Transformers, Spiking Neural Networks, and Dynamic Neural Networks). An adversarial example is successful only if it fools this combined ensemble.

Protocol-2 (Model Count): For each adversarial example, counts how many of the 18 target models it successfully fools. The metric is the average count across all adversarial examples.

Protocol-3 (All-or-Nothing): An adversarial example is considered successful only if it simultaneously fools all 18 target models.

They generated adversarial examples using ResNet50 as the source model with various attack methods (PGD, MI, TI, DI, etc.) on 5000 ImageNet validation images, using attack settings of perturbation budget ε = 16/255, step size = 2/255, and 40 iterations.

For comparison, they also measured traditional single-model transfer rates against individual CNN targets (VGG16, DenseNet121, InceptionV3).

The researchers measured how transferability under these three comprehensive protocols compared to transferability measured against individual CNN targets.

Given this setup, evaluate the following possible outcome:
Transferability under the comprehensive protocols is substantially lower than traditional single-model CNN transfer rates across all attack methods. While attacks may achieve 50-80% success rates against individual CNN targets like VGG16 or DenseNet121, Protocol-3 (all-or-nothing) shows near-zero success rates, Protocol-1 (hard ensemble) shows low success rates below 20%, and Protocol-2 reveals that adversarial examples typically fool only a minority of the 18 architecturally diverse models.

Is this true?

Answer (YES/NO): NO